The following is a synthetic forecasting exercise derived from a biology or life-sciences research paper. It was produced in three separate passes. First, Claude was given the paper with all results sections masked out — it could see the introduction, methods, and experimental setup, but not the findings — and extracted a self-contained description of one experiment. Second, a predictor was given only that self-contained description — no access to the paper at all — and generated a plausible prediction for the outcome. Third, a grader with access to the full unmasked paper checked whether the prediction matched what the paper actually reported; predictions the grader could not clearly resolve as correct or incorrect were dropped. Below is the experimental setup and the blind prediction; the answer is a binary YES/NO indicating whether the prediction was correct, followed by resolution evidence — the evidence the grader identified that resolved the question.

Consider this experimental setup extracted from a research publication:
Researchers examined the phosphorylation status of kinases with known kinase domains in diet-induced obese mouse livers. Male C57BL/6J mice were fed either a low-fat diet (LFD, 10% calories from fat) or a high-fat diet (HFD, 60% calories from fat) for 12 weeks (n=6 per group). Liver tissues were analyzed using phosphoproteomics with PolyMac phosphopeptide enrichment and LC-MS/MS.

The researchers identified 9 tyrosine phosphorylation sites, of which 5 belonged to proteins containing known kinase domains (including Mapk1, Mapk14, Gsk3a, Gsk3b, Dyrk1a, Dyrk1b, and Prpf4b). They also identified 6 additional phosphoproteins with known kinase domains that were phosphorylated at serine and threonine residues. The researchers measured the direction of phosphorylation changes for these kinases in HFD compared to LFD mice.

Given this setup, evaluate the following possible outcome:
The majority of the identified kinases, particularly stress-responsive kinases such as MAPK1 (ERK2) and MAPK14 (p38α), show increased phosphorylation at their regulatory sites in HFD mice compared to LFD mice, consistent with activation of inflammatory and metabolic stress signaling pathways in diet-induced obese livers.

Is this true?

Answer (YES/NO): NO